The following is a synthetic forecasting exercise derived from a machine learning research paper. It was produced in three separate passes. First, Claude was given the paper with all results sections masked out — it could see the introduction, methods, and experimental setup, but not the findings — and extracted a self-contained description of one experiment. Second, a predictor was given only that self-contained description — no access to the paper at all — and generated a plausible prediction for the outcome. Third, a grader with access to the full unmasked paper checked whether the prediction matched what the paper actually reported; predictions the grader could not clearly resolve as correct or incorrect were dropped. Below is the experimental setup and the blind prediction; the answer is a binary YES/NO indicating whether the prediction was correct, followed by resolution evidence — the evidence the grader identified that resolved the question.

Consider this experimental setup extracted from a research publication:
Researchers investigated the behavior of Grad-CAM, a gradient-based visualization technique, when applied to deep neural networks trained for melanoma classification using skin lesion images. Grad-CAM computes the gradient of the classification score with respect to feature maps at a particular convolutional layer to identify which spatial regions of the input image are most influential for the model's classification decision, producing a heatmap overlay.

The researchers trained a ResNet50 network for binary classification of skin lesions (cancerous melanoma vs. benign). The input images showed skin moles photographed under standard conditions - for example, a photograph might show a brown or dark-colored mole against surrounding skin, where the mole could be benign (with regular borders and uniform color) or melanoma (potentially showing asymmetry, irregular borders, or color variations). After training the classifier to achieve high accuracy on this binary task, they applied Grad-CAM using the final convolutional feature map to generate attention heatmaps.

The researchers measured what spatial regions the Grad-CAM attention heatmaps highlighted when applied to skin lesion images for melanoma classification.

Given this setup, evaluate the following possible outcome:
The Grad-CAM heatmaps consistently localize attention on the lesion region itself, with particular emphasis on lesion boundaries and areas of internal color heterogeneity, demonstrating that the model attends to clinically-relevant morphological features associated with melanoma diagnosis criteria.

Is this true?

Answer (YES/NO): NO